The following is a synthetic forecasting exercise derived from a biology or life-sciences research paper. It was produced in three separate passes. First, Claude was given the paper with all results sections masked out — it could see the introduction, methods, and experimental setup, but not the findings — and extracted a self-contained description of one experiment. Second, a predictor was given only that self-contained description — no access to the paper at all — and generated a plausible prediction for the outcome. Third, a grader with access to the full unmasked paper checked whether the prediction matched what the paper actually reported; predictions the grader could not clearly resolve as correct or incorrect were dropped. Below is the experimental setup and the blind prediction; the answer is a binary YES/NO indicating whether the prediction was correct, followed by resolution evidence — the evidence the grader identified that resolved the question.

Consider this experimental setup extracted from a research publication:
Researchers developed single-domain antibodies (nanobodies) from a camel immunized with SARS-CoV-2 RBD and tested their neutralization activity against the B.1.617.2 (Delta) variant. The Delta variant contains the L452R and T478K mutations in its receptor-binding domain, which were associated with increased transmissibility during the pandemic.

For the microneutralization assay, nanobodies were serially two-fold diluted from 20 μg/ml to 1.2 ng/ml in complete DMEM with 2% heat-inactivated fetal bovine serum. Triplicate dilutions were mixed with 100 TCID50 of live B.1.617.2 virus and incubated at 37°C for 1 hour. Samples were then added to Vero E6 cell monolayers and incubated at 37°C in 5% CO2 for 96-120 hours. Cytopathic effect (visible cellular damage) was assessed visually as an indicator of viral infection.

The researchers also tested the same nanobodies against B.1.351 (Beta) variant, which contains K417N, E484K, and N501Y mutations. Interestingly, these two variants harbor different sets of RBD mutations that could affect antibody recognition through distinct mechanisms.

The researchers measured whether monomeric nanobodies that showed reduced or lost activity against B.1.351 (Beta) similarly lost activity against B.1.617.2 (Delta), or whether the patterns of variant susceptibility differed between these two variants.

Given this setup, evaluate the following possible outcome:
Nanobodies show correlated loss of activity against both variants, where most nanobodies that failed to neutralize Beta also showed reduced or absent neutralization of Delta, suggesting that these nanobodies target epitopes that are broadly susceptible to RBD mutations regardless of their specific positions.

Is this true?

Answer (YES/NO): NO